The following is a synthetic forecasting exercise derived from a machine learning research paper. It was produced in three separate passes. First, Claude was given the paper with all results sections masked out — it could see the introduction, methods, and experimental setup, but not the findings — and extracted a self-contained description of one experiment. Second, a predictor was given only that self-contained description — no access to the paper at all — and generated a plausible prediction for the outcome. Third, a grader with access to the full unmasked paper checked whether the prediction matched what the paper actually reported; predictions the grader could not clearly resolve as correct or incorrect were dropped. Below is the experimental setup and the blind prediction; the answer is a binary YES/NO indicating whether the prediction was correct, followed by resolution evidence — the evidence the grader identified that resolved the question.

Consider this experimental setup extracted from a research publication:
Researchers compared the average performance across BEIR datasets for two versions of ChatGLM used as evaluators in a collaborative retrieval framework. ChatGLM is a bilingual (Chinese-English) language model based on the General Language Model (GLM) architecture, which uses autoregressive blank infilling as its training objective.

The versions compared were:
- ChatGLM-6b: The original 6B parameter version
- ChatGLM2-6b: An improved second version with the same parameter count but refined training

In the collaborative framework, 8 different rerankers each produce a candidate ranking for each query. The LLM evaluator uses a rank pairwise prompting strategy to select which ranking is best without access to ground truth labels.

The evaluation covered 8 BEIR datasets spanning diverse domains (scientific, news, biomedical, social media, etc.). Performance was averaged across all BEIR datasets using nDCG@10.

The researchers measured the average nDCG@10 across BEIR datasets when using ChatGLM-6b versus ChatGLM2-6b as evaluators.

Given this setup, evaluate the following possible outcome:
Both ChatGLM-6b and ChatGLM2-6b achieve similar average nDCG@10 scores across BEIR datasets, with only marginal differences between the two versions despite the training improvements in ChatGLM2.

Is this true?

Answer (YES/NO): YES